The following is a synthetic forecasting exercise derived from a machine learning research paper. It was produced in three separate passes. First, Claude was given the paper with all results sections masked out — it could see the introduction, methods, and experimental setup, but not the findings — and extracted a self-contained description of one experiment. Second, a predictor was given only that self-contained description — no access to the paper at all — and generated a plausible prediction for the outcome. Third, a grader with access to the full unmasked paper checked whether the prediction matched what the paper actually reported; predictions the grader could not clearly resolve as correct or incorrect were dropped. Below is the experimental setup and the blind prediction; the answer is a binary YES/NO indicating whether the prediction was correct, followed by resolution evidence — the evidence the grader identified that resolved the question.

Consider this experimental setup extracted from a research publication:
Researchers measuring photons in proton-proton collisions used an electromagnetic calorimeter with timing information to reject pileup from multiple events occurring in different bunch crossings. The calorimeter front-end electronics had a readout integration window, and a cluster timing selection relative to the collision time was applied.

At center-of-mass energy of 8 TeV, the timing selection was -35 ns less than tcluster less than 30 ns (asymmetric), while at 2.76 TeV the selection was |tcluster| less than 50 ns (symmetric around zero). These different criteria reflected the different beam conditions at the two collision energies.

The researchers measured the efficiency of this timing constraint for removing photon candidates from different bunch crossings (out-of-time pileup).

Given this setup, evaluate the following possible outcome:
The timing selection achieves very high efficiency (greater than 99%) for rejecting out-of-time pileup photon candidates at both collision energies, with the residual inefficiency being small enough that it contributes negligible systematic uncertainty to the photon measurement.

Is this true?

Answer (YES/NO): YES